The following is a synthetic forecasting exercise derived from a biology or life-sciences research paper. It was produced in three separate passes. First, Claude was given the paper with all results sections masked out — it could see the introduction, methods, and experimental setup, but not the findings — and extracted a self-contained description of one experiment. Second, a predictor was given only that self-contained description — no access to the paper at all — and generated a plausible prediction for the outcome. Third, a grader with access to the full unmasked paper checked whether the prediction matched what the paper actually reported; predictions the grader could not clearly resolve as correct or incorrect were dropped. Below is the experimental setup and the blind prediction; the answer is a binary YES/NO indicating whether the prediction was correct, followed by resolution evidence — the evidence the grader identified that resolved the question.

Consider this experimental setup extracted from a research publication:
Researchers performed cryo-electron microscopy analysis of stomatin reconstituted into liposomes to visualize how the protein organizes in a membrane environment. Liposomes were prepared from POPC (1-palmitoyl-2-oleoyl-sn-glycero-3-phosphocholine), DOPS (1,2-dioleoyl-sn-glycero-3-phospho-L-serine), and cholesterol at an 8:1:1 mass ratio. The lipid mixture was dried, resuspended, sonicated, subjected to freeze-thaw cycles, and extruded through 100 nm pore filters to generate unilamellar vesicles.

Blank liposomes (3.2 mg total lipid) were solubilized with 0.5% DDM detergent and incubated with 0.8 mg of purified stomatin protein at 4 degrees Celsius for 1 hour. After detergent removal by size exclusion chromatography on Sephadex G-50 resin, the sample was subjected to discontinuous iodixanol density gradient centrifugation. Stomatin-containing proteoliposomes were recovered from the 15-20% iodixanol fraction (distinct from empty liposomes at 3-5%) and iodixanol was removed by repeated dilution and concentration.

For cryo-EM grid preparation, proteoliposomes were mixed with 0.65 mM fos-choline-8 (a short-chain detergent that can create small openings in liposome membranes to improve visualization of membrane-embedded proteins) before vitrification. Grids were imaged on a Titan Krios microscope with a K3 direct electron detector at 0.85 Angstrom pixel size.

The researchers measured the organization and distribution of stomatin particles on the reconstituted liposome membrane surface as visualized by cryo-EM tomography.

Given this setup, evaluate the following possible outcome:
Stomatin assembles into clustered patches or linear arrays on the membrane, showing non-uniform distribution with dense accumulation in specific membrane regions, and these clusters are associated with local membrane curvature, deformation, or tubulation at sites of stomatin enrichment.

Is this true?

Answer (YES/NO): NO